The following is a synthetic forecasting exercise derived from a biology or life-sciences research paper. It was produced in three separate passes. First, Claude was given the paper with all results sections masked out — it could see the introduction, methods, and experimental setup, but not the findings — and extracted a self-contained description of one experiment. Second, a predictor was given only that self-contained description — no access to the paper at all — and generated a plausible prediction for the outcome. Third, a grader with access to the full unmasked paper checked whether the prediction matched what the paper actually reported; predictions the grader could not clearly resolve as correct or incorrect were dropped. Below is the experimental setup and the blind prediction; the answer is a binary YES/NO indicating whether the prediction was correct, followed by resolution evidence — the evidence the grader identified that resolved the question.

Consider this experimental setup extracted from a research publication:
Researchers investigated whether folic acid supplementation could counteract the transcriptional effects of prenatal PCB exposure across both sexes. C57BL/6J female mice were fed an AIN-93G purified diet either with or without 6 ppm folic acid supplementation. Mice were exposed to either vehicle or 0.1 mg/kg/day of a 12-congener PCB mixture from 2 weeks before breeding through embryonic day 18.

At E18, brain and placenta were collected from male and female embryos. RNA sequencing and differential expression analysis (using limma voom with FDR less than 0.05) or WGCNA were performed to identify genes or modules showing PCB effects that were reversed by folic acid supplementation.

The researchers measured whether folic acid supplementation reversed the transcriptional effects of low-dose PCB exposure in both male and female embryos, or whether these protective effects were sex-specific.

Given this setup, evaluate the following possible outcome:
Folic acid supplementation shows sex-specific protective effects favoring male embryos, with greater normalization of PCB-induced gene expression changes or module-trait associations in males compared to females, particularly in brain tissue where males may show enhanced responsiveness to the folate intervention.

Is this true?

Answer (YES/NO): NO